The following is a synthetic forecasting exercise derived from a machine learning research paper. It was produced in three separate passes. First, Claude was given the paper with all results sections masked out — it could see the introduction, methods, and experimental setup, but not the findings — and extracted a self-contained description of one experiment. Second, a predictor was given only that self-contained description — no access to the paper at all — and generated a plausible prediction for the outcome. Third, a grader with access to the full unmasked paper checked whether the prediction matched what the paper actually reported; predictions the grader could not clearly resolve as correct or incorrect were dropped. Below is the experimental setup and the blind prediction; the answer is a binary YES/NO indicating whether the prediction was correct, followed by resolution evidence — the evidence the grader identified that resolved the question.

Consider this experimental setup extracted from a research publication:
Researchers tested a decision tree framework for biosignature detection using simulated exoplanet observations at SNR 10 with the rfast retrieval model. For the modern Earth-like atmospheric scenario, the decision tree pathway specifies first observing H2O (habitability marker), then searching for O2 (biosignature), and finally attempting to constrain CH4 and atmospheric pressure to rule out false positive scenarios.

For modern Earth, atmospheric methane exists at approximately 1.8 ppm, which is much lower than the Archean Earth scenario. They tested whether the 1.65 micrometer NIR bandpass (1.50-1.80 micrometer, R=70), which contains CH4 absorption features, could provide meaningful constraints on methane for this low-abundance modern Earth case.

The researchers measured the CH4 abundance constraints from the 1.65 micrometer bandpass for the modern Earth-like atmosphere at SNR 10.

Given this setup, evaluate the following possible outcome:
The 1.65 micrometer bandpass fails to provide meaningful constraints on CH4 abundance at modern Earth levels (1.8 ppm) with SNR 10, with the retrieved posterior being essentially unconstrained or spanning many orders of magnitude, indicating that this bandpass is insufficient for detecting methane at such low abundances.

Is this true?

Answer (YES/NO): NO